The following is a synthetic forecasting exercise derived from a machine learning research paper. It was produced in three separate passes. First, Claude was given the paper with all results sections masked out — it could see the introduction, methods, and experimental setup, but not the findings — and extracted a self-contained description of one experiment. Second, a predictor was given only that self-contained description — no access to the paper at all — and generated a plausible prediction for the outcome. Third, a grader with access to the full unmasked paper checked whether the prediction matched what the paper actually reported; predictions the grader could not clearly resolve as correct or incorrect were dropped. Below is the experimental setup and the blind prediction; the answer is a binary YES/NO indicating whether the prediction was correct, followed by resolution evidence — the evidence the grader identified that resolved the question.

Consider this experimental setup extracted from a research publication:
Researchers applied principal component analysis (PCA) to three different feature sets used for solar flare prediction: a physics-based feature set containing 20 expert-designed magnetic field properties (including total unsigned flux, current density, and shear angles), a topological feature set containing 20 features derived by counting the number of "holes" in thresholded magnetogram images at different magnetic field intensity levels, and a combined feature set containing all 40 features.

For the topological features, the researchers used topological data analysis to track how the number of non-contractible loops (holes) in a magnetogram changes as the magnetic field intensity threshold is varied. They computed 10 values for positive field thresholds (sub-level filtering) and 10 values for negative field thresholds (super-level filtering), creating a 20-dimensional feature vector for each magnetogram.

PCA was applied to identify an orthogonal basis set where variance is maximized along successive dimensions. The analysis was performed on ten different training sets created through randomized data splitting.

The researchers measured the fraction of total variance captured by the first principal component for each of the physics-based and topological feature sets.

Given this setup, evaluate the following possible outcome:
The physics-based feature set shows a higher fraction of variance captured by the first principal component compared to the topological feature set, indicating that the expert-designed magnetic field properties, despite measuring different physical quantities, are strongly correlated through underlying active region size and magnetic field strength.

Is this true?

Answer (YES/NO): NO